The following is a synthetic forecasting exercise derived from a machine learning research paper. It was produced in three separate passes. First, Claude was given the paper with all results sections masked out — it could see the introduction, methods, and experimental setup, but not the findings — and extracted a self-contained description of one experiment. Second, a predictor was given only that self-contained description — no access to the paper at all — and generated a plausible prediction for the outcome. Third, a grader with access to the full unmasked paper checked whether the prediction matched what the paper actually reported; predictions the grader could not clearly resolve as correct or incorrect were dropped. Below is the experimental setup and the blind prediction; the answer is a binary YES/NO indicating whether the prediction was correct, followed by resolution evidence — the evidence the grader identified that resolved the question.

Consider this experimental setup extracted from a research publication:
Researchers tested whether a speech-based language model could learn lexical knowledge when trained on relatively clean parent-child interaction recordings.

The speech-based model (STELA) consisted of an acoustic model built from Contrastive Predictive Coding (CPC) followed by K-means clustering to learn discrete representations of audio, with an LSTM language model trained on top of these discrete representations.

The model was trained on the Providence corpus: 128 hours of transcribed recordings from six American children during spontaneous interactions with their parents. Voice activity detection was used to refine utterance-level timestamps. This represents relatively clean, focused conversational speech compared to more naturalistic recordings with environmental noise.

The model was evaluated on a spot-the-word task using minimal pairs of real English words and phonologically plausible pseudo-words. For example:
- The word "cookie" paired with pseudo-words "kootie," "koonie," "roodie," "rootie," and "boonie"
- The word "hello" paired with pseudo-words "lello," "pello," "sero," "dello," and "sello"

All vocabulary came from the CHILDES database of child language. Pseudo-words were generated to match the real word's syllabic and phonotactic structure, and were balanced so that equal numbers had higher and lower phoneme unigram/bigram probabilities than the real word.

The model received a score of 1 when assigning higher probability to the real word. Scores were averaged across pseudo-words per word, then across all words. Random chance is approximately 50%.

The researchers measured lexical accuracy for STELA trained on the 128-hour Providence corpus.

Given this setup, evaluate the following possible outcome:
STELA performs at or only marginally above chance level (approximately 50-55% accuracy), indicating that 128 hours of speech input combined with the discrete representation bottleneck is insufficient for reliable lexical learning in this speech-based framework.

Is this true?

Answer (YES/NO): NO